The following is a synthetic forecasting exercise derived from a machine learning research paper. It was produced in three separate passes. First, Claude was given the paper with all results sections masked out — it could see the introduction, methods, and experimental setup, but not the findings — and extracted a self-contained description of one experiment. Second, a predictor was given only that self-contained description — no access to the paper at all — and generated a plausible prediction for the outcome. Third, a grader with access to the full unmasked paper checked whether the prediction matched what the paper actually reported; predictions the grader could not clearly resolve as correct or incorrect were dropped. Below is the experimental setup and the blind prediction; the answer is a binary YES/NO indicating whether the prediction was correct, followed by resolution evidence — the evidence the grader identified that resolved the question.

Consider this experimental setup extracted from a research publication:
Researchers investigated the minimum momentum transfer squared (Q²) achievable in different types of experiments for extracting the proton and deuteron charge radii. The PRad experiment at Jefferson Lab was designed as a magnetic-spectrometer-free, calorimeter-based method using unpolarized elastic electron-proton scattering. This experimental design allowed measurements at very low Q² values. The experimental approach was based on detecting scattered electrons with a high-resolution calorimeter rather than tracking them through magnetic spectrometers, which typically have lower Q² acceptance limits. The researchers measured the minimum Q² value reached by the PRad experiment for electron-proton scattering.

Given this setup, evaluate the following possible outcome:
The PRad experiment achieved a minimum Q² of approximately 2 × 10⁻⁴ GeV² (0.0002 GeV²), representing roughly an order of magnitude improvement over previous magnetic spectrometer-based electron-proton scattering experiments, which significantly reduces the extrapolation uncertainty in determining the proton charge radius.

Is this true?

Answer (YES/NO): YES